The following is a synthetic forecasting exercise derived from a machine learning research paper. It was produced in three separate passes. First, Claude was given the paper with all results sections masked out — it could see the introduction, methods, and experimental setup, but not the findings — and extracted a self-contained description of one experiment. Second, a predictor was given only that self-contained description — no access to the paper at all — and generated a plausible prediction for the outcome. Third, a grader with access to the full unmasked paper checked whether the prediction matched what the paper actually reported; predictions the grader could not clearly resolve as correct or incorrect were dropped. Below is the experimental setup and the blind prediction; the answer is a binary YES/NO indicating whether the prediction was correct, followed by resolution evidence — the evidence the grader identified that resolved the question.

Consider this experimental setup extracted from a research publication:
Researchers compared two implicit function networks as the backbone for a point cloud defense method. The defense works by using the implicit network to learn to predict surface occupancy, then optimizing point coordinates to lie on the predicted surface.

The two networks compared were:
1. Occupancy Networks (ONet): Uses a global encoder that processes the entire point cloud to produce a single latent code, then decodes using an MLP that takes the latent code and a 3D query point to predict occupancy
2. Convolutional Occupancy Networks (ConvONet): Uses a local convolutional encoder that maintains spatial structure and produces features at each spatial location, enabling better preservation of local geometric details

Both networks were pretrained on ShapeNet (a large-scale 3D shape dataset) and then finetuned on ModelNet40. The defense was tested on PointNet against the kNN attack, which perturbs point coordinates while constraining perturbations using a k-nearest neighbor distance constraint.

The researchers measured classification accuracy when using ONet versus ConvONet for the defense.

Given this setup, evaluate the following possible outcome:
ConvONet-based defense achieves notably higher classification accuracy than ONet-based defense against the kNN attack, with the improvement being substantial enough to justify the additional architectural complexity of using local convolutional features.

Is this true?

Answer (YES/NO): NO